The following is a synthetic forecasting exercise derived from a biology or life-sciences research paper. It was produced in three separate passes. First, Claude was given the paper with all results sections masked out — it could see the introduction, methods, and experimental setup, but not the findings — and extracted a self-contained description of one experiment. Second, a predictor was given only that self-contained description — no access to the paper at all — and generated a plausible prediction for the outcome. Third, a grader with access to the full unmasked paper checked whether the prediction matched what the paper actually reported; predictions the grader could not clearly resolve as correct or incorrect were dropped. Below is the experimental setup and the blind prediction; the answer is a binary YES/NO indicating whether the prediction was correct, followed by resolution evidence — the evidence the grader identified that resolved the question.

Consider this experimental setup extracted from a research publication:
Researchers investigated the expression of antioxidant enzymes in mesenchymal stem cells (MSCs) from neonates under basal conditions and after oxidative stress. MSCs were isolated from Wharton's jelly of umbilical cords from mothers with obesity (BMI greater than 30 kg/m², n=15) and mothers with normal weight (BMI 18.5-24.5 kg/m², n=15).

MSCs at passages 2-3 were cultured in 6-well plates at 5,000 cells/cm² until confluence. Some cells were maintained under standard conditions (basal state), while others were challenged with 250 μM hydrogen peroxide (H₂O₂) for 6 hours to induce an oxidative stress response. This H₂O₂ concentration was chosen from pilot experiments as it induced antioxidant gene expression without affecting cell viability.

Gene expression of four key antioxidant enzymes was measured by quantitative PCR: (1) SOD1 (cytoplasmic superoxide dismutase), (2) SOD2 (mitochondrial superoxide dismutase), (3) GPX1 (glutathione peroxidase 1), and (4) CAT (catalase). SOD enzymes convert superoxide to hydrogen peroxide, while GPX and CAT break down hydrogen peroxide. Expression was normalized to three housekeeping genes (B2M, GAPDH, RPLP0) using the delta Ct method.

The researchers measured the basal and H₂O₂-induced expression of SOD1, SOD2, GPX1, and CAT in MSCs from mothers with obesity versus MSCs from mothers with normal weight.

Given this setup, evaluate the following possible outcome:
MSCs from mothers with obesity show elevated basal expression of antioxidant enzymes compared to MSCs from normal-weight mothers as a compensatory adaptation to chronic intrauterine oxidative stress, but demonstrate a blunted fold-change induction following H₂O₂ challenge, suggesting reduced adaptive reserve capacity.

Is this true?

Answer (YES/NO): NO